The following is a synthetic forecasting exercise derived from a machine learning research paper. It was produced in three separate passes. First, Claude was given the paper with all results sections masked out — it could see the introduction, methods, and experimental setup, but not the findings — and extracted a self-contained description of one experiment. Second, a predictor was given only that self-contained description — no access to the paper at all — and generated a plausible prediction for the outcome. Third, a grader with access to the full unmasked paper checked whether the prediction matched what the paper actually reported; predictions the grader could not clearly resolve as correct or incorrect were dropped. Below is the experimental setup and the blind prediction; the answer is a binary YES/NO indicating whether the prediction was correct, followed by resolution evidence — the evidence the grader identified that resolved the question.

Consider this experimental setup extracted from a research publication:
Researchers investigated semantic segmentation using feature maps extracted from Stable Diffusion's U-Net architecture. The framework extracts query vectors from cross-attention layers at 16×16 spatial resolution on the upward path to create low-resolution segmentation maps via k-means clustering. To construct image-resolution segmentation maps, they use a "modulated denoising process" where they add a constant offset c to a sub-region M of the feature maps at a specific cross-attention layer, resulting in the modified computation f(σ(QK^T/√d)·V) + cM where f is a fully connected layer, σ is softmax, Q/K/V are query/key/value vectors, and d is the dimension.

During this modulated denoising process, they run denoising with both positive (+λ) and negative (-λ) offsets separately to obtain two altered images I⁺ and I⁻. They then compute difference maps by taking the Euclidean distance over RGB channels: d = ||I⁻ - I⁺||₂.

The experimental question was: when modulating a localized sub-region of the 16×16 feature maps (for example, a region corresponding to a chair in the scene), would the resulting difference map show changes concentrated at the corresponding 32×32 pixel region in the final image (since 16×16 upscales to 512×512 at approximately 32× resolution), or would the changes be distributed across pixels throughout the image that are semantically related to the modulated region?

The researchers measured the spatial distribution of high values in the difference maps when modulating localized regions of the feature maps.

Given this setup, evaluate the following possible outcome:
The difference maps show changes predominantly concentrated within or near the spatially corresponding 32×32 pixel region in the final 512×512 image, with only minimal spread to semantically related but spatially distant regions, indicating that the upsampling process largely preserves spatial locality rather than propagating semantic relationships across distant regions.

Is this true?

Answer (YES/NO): NO